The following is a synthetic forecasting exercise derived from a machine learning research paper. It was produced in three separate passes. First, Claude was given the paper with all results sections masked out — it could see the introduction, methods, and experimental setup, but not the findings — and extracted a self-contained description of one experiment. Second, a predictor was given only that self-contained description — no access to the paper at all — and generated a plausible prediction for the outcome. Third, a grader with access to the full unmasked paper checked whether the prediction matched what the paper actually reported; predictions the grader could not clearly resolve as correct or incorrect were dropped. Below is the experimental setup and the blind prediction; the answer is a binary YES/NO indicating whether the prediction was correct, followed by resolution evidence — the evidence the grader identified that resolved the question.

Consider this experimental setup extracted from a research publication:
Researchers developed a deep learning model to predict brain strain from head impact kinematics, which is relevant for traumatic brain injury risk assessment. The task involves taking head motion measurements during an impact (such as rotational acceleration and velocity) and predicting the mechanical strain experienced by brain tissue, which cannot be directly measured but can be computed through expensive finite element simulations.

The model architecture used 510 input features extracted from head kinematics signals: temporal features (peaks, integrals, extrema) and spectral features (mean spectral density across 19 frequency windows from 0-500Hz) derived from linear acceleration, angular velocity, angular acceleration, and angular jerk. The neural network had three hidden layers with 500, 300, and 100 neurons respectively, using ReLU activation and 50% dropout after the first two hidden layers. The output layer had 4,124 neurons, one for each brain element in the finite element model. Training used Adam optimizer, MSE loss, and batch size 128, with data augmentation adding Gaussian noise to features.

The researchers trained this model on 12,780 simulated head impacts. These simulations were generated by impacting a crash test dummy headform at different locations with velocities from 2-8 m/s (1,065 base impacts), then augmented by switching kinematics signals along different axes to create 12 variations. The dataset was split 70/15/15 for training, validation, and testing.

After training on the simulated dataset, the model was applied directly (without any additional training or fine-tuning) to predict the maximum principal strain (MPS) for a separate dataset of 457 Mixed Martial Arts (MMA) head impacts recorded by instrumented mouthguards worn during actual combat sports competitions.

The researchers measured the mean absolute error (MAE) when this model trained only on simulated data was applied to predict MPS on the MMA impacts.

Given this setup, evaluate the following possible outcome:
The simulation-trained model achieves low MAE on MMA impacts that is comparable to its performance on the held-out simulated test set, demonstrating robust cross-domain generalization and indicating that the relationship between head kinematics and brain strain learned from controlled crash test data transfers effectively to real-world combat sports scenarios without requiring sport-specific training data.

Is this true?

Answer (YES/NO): NO